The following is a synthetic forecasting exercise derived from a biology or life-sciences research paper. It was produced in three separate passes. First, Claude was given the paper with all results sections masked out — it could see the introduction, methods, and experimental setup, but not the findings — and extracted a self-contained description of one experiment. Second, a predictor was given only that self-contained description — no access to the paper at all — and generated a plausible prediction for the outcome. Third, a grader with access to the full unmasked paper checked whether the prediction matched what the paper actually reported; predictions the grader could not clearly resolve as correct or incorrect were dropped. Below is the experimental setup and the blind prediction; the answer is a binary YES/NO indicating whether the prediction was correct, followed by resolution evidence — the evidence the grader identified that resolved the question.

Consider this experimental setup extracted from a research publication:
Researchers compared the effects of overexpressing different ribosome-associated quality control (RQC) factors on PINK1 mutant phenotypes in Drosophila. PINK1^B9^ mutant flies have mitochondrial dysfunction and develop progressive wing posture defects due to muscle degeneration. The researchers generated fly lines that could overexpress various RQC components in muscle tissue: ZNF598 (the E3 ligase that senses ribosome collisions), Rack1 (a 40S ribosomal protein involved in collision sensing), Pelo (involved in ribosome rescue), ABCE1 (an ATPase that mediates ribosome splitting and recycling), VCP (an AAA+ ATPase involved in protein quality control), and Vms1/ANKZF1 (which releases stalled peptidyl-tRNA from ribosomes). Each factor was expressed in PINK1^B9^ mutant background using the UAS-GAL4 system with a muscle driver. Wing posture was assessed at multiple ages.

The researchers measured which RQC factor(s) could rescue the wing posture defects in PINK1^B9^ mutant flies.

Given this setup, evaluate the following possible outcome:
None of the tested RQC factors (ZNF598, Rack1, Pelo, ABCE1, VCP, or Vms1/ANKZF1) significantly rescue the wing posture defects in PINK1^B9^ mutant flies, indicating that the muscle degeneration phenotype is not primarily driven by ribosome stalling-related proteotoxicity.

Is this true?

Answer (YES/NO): NO